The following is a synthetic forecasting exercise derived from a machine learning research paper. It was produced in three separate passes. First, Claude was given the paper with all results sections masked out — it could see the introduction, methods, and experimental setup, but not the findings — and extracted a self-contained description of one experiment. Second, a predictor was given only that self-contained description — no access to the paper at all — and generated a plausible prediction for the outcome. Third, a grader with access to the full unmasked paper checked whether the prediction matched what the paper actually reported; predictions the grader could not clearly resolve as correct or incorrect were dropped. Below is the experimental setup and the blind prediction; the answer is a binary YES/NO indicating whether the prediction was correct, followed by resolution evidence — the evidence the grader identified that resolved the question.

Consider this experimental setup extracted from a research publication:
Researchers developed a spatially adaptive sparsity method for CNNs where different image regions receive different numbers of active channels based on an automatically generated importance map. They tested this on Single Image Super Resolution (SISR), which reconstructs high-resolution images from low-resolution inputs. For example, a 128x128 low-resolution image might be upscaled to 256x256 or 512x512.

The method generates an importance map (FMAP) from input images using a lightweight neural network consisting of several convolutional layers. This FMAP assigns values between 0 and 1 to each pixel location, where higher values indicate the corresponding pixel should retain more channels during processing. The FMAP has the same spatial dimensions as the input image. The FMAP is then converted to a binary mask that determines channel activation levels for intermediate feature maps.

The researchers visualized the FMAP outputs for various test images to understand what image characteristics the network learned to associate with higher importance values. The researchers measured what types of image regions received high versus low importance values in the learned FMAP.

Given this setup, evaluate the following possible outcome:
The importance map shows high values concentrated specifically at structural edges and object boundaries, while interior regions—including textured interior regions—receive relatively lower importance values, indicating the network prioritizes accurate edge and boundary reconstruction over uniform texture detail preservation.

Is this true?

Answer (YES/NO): NO